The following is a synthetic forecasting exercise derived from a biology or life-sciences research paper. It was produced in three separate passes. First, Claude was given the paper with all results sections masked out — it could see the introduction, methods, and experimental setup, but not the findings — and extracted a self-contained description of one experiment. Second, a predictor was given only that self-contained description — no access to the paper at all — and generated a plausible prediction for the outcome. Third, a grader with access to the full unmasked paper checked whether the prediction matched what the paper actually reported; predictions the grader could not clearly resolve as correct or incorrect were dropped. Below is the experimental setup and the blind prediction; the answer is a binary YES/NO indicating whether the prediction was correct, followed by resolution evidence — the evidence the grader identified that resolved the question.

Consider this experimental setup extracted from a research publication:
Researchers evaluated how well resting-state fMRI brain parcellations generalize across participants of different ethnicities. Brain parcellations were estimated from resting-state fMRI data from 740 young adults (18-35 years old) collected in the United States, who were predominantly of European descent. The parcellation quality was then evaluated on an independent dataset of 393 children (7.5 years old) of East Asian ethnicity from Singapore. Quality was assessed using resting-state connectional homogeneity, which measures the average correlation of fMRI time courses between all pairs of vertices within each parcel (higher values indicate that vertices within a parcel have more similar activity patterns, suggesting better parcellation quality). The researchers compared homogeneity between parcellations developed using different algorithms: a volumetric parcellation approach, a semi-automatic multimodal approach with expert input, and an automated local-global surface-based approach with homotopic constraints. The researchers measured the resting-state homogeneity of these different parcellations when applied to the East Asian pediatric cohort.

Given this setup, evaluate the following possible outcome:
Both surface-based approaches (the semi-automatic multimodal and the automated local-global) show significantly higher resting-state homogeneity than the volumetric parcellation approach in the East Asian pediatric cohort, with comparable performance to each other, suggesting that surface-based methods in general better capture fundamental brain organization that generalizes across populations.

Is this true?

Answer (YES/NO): NO